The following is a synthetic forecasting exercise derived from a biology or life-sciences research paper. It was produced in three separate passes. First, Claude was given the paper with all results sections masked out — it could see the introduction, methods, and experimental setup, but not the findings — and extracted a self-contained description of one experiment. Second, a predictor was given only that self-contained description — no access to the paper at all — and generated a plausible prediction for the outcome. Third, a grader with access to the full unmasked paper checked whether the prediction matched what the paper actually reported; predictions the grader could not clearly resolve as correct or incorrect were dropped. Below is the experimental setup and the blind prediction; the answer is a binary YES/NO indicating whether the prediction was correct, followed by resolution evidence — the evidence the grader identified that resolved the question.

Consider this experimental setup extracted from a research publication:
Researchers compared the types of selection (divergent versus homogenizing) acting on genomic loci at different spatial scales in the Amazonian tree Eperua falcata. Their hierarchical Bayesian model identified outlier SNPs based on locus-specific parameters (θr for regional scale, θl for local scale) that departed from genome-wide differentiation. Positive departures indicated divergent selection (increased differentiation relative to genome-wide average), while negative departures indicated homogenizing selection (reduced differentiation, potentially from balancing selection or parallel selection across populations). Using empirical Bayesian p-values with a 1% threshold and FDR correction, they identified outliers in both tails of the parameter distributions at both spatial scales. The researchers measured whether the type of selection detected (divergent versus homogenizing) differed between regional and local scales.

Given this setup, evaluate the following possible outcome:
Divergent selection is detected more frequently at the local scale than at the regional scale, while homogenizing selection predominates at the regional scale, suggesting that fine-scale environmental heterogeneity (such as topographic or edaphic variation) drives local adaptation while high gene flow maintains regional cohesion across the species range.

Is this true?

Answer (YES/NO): NO